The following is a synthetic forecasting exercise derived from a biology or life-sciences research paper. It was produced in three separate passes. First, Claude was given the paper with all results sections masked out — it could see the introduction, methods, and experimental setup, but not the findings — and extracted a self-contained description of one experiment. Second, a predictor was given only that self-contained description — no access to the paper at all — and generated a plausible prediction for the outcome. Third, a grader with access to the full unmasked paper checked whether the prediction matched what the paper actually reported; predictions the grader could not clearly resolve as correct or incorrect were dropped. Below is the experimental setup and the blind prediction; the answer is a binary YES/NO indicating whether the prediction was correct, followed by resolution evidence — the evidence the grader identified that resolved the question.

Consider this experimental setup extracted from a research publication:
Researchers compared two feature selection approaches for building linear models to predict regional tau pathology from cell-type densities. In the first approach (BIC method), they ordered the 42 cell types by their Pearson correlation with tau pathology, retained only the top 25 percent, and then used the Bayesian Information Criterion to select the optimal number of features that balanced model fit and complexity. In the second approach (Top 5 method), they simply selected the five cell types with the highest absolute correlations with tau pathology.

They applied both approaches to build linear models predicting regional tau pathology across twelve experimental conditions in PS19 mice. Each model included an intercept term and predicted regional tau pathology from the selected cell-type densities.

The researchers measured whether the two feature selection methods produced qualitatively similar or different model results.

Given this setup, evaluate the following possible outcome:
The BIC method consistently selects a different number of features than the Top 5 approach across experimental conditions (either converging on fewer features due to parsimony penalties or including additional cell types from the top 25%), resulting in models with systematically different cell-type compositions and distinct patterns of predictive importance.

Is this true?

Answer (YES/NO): NO